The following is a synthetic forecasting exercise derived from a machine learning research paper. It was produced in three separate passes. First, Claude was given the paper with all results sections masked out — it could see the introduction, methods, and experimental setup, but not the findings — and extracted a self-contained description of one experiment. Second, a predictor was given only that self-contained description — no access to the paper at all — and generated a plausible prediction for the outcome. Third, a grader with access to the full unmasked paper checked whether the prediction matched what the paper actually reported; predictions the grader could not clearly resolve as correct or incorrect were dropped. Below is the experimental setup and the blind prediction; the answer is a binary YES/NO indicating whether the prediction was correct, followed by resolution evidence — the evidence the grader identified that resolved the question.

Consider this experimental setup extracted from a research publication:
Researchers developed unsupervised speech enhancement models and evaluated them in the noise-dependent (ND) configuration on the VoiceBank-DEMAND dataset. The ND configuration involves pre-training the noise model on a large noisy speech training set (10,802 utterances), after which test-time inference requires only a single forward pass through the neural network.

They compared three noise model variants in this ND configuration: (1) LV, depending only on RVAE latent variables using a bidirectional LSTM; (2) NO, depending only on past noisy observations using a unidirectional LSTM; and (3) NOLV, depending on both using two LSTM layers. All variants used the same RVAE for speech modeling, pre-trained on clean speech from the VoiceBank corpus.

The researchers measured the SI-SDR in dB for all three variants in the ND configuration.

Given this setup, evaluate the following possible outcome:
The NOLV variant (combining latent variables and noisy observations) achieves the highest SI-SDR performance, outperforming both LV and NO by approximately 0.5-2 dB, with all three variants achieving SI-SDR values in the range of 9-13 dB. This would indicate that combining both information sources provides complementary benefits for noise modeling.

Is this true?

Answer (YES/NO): NO